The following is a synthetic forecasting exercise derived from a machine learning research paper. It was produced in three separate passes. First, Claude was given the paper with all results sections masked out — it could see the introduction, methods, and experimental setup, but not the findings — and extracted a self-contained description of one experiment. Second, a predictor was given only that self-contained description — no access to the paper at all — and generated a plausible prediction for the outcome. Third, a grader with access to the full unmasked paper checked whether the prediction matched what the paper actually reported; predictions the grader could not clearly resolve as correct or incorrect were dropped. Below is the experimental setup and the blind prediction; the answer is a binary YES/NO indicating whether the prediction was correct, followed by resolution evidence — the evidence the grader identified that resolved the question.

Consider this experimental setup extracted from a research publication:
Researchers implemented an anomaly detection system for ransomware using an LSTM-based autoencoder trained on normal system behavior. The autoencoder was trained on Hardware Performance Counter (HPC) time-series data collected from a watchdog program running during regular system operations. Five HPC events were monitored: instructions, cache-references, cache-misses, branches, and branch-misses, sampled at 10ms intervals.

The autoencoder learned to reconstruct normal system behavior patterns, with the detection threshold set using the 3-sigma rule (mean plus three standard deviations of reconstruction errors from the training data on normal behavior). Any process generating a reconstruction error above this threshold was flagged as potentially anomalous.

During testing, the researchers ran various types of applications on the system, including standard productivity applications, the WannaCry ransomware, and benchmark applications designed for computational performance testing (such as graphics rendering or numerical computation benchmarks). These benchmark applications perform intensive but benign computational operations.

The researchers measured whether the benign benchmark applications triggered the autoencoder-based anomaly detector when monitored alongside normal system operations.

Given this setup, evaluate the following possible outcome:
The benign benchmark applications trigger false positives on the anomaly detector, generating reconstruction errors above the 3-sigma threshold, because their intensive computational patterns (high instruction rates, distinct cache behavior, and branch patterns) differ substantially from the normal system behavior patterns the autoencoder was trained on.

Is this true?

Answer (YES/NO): YES